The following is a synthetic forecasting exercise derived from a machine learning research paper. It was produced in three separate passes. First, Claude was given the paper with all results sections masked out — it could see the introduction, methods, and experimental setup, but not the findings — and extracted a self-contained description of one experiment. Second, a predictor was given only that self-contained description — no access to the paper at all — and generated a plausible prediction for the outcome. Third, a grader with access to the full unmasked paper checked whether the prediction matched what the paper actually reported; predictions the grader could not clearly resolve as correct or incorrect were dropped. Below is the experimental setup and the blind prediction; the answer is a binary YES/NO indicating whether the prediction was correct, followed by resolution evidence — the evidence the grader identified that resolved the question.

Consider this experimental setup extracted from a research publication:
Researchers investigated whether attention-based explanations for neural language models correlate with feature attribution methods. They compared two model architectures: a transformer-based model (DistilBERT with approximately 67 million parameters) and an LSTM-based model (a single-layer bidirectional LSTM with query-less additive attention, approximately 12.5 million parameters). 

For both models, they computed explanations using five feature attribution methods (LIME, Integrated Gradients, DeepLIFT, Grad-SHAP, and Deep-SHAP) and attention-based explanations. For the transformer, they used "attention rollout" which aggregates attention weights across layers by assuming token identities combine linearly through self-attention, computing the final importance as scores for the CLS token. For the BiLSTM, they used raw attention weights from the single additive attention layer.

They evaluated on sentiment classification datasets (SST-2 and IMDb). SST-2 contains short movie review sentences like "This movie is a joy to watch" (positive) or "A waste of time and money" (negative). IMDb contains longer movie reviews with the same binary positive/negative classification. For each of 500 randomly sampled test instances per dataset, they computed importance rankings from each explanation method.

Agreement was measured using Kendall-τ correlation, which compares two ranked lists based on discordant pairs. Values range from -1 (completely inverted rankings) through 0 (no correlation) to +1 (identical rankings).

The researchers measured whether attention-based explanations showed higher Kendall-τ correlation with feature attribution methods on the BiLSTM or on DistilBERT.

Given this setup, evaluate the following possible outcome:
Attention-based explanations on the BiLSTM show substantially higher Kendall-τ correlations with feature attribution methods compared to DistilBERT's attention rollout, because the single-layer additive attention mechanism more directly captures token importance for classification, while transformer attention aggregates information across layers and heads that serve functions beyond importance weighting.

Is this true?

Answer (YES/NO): YES